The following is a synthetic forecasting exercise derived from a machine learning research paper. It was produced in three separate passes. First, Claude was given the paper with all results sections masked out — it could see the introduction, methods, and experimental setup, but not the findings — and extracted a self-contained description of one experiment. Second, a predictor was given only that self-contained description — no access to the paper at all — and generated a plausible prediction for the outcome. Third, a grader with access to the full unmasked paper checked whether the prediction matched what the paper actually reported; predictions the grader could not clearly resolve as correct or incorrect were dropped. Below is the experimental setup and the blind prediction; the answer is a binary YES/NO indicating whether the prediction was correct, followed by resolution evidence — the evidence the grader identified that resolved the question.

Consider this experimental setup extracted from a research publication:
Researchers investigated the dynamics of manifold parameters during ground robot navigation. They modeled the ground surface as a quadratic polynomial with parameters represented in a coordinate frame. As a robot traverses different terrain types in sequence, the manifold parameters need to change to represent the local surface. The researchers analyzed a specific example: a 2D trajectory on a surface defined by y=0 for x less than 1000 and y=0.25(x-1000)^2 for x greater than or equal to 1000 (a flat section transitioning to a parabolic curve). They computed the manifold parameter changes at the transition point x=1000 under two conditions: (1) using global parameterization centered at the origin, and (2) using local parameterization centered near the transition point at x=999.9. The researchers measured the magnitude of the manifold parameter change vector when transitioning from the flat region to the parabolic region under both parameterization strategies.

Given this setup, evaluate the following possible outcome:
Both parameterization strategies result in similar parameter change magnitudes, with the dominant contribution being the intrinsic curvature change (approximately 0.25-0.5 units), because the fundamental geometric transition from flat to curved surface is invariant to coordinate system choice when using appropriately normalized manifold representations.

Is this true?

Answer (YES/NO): NO